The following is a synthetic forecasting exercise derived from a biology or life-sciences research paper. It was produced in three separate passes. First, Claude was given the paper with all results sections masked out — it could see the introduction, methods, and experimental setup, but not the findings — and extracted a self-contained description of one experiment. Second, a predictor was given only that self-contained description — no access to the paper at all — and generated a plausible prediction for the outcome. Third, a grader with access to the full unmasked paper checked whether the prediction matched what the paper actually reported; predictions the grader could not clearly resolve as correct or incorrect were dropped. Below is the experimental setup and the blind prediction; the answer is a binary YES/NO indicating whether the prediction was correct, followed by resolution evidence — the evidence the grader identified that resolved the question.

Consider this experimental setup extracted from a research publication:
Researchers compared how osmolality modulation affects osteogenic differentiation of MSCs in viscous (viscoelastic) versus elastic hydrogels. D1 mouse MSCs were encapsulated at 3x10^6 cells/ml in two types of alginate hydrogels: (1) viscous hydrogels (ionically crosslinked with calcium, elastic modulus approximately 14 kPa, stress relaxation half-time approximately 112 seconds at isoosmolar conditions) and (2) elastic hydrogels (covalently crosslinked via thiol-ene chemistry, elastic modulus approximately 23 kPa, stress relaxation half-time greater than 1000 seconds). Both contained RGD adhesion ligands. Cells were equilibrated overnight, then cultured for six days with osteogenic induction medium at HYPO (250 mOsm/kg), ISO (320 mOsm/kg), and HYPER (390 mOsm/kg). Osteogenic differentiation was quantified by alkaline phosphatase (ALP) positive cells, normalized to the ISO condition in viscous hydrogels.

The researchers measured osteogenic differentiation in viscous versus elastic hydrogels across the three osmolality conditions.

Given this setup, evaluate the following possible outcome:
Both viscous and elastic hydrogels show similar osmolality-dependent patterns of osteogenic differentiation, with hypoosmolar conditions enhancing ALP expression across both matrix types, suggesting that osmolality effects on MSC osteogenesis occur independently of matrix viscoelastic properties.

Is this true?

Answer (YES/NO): NO